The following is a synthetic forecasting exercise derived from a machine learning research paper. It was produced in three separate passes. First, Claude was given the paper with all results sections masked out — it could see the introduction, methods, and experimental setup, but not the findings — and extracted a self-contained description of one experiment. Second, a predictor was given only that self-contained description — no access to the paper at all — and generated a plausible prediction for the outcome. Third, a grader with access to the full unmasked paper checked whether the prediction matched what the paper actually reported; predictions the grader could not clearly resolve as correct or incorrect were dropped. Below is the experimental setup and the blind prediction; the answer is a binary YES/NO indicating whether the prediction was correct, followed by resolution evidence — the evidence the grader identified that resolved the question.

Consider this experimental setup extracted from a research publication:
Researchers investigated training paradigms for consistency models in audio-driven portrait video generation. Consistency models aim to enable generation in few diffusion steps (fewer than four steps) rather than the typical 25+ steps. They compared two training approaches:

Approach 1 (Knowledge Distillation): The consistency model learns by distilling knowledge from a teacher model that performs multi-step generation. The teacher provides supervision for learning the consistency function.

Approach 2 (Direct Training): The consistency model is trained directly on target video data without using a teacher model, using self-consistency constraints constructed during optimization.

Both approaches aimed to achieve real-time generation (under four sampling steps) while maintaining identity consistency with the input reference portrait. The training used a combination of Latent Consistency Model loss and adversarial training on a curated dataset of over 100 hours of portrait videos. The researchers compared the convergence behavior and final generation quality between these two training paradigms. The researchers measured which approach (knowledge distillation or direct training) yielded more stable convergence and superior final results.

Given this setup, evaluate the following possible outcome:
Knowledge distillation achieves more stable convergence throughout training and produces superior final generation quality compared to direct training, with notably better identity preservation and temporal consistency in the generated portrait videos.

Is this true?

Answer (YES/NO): NO